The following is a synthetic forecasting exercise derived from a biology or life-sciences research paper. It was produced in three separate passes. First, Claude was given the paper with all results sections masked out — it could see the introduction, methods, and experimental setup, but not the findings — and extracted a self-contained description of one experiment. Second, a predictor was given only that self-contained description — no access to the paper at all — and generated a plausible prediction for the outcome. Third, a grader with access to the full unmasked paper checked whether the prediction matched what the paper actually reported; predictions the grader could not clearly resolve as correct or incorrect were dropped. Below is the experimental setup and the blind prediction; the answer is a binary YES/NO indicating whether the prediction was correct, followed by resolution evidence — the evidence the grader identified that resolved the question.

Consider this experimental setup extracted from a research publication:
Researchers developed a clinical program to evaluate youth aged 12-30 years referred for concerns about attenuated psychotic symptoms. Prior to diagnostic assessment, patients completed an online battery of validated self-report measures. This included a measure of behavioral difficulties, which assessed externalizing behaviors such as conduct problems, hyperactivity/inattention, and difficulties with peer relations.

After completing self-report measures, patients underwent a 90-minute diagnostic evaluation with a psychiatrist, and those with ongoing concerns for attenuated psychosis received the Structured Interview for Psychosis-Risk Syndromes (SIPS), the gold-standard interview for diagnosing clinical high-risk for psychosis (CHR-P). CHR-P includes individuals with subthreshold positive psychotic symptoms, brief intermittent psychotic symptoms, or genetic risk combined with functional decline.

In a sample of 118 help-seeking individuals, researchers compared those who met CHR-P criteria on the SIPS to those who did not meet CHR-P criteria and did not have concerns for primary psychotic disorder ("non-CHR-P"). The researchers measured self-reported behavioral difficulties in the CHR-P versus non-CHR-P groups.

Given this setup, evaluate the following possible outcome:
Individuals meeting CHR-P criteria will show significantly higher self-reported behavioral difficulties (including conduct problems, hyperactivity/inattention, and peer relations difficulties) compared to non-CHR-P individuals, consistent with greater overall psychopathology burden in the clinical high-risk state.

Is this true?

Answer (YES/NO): NO